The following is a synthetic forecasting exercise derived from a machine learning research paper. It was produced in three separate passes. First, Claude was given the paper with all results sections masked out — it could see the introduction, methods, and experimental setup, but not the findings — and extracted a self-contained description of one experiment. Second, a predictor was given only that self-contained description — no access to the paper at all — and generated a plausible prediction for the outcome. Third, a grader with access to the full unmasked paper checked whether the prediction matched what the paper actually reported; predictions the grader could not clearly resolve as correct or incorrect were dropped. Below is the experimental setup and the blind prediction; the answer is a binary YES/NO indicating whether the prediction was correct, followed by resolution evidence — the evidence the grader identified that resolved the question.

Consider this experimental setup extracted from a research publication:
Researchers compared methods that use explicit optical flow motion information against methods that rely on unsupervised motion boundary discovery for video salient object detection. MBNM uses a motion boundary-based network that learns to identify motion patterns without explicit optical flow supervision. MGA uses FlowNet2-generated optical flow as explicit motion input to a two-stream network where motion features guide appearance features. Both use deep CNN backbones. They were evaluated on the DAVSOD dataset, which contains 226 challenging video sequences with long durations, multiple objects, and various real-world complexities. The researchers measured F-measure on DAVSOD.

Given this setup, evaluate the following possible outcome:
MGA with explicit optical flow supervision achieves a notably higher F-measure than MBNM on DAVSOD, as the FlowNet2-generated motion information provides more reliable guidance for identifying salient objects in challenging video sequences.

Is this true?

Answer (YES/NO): YES